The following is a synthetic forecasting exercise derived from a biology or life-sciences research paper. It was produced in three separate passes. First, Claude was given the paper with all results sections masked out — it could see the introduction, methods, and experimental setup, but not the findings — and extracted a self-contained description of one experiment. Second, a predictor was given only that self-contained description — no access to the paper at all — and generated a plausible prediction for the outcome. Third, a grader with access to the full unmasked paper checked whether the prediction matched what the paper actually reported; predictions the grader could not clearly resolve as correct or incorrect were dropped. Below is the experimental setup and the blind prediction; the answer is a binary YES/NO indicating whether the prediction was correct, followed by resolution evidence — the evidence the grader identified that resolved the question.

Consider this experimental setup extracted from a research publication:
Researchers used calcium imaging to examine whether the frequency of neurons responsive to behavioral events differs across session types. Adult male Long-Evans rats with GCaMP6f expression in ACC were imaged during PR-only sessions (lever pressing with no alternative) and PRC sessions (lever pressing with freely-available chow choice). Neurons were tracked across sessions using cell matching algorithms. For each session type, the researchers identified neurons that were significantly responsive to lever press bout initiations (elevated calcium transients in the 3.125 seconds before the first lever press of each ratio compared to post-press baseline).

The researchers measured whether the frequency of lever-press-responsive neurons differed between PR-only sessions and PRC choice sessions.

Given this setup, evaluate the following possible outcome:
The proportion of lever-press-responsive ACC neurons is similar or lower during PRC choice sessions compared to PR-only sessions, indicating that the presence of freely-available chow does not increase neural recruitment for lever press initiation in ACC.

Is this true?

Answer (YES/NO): YES